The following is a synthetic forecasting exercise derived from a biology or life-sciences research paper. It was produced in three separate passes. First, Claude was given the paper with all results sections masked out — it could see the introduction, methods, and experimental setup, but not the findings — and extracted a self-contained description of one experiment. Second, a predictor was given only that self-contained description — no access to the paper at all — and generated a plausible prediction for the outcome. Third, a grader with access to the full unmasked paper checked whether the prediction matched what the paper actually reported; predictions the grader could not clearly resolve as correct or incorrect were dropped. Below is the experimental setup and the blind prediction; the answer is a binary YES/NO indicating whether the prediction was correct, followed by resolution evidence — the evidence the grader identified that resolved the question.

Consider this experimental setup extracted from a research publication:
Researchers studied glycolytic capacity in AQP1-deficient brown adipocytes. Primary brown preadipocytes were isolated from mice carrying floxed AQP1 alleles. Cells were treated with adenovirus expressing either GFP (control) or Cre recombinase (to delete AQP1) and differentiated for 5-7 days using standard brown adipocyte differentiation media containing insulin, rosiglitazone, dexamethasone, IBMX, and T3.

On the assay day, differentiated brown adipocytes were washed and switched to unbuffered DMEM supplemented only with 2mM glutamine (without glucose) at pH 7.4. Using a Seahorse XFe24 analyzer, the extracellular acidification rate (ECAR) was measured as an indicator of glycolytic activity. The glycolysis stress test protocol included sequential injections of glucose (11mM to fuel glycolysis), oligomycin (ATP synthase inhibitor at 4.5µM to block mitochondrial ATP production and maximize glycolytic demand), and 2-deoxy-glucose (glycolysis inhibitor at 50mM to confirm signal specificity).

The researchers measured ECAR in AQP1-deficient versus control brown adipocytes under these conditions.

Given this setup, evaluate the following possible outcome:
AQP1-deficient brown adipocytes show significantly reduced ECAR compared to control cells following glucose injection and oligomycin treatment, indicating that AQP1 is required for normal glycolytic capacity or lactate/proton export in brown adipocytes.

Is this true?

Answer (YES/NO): NO